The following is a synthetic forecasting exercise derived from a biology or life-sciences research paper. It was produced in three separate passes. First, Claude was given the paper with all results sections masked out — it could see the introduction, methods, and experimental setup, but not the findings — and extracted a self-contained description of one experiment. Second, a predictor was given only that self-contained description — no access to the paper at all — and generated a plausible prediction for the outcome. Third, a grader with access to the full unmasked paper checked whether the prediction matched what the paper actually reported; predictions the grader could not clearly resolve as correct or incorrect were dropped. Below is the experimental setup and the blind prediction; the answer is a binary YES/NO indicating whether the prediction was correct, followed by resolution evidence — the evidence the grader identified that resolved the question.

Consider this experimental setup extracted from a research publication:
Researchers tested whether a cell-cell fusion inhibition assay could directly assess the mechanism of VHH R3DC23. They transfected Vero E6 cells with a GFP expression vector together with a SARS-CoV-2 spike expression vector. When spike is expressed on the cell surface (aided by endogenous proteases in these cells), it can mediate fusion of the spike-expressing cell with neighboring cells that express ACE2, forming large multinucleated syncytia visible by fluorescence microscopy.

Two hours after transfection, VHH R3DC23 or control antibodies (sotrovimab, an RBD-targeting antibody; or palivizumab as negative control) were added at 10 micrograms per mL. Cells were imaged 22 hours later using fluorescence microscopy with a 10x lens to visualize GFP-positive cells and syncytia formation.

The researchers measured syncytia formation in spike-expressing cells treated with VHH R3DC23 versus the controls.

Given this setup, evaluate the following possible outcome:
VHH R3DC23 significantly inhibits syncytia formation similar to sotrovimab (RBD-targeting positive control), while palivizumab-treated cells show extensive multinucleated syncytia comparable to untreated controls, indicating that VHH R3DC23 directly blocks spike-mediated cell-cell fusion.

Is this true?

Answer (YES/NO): NO